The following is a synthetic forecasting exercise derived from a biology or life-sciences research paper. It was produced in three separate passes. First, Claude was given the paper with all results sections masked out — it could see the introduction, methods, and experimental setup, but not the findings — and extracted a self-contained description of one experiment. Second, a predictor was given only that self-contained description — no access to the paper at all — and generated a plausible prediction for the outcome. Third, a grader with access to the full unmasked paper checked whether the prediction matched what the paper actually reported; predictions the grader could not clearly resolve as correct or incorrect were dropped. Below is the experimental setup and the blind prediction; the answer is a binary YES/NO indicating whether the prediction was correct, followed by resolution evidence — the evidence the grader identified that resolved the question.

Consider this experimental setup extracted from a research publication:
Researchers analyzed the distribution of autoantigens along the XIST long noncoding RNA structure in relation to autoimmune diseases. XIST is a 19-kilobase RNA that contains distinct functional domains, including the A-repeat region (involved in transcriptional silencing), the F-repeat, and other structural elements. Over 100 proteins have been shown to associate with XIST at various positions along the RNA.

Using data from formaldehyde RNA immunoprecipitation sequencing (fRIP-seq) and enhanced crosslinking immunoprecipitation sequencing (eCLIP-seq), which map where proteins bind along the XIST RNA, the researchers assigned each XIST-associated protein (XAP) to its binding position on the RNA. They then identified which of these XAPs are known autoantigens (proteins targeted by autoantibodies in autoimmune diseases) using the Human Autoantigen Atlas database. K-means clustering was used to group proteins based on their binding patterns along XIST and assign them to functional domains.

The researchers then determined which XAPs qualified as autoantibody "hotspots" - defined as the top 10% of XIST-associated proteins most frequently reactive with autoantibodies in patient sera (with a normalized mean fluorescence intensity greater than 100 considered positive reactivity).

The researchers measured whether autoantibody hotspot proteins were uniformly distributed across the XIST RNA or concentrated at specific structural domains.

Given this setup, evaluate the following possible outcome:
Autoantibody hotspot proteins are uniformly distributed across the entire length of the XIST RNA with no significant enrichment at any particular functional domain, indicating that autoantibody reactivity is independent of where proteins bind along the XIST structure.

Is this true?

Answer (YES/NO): NO